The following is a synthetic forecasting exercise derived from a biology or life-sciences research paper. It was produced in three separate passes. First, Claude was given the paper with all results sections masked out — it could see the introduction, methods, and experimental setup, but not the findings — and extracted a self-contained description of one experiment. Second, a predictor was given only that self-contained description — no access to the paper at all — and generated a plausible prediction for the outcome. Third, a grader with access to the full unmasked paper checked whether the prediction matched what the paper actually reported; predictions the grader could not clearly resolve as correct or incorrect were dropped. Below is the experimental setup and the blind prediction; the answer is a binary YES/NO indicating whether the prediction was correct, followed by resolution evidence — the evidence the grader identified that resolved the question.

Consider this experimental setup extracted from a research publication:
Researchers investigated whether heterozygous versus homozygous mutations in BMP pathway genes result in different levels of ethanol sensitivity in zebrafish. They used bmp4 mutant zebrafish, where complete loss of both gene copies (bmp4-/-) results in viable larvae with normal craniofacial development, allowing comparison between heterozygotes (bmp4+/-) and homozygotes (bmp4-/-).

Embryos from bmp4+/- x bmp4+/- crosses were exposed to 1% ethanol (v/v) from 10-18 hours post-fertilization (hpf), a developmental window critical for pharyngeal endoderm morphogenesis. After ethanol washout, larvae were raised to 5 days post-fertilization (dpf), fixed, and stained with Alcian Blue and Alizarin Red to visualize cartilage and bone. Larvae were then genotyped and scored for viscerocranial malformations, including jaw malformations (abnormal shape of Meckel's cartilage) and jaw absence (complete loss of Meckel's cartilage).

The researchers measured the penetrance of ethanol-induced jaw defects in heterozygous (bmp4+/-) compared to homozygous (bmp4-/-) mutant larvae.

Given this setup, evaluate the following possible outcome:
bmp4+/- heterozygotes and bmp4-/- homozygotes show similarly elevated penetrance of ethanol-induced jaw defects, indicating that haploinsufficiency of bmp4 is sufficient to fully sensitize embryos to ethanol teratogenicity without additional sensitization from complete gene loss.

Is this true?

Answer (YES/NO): NO